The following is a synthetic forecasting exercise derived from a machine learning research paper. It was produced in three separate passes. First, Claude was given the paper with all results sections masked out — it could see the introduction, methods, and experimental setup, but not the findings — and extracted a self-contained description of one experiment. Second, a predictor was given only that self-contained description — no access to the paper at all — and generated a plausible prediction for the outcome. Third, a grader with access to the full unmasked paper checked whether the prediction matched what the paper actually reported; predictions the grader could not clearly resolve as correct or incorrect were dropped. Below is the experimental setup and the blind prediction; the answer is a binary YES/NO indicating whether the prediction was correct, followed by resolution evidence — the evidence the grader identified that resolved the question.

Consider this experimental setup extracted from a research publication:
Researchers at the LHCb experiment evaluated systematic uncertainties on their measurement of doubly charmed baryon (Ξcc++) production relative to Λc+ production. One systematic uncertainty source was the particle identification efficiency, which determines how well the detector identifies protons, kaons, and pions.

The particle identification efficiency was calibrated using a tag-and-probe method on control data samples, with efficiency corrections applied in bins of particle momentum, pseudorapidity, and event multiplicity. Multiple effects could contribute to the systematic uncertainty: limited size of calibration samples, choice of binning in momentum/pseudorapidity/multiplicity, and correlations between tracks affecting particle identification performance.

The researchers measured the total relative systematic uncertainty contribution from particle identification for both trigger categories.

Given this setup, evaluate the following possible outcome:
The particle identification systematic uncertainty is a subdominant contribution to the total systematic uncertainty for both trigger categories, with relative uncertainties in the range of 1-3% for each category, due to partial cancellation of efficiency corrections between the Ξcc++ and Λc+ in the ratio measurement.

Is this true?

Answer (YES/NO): NO